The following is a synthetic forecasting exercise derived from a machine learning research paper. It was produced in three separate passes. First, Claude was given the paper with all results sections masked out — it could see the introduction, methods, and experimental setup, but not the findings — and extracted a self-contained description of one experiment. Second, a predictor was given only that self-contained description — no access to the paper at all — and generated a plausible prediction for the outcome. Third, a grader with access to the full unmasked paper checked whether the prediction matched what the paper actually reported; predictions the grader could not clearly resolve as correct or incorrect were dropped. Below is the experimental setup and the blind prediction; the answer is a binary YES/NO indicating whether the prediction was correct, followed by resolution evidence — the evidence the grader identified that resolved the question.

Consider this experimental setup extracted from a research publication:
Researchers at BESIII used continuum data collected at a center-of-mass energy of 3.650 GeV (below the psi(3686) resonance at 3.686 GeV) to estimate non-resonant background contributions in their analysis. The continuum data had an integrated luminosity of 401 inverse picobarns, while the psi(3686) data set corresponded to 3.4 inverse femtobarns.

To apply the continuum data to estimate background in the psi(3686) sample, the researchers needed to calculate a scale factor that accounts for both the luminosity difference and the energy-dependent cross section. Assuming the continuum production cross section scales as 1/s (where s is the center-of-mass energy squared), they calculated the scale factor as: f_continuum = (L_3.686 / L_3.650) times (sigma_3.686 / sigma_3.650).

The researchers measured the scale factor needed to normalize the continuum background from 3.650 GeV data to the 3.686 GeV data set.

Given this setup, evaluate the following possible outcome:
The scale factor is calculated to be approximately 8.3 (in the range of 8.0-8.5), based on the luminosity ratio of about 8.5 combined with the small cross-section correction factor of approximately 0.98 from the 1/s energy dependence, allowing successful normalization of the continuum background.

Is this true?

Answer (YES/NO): YES